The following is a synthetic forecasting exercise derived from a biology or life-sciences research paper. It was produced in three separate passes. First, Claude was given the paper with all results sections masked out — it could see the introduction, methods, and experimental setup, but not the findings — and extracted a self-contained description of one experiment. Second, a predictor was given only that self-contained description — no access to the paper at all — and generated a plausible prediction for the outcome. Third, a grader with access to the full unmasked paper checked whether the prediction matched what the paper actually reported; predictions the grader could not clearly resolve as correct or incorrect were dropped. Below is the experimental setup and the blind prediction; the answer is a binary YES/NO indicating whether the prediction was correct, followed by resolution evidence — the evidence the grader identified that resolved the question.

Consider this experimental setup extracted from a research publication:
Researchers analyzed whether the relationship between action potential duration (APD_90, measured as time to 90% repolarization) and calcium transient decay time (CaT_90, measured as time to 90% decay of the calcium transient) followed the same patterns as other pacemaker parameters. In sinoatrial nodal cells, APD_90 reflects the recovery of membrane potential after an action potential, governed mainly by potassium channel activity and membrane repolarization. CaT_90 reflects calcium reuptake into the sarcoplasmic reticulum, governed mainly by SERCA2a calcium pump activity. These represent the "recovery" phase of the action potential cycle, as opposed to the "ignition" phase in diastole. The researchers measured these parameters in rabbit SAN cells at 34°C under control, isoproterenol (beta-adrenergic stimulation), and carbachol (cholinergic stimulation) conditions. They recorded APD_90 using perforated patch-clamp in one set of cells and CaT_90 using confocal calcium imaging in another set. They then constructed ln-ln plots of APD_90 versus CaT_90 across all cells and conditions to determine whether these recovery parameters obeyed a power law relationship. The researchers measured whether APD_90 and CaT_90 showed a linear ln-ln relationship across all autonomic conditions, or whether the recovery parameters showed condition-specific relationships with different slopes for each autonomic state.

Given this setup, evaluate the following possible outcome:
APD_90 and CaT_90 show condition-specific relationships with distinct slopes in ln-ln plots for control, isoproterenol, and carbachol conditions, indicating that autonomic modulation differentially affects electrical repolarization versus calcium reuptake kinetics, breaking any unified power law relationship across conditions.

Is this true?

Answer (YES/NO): NO